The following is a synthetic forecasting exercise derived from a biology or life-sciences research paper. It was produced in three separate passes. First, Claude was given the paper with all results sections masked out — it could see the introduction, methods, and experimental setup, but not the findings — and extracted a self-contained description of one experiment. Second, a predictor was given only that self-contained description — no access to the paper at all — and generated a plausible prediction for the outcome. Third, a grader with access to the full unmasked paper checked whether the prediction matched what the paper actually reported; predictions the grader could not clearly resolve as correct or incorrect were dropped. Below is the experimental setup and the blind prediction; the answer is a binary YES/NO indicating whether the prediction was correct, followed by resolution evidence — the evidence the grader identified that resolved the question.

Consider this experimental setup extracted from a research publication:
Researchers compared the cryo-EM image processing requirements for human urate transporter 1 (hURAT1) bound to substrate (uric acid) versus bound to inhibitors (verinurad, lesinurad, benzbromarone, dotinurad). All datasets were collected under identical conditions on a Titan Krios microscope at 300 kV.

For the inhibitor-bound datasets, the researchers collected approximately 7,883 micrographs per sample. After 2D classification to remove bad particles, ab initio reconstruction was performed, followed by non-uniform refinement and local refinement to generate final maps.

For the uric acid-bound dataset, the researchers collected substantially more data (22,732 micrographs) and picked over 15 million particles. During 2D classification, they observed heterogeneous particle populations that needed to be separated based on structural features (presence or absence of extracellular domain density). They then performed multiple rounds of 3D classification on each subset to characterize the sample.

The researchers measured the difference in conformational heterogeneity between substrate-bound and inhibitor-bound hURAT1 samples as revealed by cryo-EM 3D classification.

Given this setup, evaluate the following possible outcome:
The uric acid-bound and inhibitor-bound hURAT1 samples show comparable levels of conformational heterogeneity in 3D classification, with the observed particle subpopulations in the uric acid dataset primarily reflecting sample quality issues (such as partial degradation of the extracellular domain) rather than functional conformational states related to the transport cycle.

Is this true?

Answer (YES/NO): NO